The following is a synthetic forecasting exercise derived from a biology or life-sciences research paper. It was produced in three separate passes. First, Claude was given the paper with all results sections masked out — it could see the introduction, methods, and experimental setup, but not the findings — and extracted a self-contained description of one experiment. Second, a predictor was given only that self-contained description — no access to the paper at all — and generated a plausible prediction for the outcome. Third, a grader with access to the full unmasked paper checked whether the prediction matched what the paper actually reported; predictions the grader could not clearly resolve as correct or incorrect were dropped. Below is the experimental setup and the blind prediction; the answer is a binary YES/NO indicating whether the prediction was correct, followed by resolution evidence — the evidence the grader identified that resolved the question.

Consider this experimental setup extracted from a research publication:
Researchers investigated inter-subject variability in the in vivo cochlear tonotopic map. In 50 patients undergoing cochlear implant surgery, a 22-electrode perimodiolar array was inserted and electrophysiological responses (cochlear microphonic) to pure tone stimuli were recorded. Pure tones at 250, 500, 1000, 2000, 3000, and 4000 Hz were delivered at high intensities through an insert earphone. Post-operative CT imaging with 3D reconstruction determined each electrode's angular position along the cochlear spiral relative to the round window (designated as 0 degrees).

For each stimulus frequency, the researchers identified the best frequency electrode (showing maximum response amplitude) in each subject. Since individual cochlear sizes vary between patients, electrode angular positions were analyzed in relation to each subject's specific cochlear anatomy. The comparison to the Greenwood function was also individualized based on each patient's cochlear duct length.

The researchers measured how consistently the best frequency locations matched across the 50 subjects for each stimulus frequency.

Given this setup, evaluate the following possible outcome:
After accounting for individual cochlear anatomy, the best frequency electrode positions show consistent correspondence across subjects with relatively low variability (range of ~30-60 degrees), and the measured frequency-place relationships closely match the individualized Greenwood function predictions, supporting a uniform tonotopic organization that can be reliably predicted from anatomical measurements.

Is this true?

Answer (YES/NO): NO